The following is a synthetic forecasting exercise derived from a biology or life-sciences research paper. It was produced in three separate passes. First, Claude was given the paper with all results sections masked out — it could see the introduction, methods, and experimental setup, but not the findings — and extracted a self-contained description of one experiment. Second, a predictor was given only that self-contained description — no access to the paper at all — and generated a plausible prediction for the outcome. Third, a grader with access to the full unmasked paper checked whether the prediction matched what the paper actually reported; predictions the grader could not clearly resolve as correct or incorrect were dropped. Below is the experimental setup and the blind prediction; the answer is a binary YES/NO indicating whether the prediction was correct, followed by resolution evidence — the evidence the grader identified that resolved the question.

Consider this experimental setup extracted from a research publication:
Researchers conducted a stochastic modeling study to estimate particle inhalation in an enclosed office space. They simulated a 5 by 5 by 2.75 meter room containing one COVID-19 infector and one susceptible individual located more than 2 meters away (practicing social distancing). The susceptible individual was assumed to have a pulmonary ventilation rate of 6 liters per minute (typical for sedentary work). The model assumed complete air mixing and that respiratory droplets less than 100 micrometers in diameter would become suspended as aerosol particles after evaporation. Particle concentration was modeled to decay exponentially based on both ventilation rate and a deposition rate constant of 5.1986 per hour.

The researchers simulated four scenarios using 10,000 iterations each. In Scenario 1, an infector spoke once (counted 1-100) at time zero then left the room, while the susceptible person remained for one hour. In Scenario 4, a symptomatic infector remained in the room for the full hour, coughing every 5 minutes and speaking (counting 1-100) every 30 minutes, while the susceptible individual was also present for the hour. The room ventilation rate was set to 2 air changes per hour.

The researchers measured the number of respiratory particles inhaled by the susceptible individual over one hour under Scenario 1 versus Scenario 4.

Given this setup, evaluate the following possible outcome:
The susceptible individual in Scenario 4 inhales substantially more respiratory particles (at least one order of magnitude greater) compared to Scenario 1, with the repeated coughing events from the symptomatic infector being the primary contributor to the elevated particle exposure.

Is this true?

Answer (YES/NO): NO